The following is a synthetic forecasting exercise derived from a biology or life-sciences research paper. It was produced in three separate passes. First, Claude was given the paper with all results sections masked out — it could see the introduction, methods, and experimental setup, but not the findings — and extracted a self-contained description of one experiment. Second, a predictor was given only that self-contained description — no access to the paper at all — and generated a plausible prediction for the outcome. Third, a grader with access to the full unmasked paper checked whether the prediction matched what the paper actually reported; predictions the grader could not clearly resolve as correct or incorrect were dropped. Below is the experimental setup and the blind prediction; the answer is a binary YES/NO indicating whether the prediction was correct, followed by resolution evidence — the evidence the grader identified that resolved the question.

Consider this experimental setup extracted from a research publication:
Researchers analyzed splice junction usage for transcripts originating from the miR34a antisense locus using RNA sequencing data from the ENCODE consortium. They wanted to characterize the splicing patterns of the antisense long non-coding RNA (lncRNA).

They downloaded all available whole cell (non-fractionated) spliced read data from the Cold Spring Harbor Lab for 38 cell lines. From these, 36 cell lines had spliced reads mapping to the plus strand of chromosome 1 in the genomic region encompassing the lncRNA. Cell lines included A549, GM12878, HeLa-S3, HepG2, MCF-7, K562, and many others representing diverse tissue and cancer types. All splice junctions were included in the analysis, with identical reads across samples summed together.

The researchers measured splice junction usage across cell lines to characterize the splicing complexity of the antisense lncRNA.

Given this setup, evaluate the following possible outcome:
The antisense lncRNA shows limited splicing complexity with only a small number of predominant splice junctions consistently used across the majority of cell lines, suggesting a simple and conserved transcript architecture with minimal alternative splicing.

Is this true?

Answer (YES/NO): NO